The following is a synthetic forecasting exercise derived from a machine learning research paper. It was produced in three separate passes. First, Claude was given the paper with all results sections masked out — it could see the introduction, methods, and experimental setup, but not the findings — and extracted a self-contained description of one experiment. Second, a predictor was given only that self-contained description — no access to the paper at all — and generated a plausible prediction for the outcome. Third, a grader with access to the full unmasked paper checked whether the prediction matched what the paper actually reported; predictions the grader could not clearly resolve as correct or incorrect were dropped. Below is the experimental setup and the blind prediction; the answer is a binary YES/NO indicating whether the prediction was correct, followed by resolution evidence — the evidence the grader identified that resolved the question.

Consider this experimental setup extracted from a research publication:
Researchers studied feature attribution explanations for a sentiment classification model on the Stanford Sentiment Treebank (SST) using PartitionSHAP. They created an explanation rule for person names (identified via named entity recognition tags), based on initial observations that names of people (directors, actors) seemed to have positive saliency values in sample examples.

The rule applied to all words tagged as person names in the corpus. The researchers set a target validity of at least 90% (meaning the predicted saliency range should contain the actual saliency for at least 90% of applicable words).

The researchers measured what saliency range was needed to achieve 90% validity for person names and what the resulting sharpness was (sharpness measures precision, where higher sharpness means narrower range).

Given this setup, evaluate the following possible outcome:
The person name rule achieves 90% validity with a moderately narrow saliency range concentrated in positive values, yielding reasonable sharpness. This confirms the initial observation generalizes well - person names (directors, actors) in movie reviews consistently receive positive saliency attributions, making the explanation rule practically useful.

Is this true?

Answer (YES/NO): NO